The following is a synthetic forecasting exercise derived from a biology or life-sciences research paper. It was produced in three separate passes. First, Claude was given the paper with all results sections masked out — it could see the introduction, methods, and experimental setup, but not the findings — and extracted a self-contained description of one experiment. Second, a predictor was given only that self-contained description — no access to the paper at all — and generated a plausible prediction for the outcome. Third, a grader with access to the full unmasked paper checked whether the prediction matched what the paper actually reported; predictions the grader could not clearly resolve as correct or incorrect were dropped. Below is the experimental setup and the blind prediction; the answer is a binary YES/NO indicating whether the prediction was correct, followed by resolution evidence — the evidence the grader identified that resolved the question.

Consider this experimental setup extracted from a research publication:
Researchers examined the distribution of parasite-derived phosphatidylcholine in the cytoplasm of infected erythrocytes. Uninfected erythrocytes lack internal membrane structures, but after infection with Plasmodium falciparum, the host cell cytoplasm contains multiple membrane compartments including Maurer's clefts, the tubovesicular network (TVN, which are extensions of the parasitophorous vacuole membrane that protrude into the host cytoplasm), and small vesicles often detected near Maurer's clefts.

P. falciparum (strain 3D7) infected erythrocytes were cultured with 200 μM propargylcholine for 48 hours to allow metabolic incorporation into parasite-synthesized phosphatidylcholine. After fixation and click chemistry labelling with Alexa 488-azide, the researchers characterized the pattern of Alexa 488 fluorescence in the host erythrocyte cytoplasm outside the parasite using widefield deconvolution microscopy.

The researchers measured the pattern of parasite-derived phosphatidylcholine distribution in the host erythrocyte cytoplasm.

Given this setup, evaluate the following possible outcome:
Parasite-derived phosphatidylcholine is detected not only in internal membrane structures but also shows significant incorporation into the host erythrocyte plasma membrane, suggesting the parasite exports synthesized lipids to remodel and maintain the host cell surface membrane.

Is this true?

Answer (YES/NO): YES